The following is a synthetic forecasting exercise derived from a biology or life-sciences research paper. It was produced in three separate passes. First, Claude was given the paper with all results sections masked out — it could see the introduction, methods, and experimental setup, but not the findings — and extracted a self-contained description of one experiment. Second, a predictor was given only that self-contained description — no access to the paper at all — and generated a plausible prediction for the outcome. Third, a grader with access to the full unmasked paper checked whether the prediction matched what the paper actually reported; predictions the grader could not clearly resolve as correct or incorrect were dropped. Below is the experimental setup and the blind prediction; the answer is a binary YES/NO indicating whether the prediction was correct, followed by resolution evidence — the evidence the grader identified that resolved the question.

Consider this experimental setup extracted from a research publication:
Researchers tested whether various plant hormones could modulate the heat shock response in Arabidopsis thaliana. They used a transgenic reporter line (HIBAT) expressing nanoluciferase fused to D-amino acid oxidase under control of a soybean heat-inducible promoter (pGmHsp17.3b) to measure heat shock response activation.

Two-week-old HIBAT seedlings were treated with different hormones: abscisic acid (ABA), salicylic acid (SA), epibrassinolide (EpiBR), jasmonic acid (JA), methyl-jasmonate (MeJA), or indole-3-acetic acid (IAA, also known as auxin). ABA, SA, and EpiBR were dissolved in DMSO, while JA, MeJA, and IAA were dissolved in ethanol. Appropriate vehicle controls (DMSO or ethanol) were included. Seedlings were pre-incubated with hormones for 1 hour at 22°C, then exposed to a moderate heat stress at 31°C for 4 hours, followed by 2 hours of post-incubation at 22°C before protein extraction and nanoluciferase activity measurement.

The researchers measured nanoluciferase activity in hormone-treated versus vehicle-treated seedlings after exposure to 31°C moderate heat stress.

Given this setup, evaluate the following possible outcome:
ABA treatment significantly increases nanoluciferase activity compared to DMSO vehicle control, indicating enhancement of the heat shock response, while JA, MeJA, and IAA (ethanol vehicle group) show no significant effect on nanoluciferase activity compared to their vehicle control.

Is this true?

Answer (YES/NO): NO